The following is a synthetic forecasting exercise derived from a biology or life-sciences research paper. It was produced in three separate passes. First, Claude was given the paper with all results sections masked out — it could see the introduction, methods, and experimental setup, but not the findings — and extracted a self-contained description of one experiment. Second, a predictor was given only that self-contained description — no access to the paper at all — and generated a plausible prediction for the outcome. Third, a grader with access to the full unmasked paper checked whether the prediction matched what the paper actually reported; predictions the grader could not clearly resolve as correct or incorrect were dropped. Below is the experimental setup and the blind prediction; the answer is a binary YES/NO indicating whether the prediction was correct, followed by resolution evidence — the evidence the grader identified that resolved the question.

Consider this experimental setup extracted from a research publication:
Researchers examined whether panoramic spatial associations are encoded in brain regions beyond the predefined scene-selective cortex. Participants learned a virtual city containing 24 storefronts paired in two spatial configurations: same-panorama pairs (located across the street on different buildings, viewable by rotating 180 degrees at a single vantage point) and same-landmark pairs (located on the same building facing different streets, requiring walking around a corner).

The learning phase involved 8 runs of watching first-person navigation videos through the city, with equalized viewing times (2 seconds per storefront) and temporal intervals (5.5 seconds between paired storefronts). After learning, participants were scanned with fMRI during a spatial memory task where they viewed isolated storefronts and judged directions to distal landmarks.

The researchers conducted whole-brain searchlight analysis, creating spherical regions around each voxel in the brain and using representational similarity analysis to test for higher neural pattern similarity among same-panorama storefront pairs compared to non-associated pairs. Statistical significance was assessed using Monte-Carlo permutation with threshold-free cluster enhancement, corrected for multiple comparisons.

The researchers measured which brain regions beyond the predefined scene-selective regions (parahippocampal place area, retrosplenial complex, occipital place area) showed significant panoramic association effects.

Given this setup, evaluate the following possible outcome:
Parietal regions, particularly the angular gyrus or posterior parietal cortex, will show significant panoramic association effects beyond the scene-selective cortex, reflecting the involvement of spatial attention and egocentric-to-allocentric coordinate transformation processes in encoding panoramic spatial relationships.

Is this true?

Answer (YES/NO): YES